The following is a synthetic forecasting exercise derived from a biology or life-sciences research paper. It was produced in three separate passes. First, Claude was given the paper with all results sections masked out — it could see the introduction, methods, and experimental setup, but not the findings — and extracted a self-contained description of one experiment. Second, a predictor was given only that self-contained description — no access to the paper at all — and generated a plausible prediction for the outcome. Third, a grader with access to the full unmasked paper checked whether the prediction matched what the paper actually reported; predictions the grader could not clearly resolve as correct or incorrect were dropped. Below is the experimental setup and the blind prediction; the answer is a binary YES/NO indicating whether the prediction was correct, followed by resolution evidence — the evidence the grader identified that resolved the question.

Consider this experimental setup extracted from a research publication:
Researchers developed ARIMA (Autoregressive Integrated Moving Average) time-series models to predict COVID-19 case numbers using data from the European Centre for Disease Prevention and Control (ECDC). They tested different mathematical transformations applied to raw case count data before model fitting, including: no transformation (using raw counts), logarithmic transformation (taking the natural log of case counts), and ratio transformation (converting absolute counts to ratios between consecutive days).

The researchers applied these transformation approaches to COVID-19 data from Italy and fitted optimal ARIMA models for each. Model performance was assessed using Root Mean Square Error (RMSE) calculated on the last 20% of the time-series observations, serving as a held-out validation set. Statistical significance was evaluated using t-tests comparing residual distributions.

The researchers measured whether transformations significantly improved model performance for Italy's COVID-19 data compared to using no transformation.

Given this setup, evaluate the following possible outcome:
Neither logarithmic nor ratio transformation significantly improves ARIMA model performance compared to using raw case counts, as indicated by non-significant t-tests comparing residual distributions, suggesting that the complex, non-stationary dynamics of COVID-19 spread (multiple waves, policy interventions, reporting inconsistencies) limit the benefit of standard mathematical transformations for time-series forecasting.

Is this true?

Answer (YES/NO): NO